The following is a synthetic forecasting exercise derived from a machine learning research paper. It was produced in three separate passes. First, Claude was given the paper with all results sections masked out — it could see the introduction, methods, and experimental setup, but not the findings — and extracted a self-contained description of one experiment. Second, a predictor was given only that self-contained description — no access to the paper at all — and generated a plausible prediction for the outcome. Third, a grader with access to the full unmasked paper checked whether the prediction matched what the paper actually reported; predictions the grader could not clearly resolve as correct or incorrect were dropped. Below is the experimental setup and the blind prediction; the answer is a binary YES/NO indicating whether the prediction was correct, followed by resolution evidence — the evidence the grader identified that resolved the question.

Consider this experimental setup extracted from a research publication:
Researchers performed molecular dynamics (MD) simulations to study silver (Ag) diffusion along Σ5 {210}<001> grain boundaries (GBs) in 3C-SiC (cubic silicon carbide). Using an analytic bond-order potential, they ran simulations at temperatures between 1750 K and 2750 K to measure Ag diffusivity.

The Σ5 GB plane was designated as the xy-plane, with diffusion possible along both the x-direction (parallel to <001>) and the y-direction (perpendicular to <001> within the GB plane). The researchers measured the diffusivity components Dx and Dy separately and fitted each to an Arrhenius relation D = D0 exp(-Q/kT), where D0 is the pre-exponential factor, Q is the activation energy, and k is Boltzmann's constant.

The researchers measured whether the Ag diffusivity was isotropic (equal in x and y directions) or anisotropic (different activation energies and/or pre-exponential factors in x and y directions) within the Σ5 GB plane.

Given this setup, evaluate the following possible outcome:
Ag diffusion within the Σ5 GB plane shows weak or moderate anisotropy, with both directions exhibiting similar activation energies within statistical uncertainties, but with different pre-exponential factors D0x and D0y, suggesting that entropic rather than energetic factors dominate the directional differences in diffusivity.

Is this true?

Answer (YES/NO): NO